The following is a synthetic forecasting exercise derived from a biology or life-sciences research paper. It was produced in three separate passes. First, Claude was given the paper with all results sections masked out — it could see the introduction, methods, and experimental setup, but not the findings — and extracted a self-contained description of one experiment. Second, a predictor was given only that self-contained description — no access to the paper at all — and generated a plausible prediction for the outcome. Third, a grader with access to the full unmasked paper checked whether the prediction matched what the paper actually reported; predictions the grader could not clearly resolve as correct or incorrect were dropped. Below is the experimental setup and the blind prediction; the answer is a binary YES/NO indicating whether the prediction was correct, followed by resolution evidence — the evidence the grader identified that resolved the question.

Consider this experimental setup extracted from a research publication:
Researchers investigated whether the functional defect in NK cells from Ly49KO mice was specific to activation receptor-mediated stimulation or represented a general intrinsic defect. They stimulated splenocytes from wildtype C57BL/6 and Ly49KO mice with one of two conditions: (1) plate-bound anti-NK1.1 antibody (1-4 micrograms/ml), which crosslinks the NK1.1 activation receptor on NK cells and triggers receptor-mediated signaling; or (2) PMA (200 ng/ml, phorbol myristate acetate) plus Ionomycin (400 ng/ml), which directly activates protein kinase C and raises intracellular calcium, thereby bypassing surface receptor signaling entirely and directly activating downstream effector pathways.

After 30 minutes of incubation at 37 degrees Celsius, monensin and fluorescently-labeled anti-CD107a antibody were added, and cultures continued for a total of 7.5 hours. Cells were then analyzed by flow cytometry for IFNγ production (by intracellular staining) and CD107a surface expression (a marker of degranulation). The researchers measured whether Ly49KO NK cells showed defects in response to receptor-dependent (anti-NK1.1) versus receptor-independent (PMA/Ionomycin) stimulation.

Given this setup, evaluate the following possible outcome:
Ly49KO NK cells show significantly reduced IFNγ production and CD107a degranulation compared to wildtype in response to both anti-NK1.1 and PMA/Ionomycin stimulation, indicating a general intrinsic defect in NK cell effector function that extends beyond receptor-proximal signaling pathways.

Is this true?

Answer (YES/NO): NO